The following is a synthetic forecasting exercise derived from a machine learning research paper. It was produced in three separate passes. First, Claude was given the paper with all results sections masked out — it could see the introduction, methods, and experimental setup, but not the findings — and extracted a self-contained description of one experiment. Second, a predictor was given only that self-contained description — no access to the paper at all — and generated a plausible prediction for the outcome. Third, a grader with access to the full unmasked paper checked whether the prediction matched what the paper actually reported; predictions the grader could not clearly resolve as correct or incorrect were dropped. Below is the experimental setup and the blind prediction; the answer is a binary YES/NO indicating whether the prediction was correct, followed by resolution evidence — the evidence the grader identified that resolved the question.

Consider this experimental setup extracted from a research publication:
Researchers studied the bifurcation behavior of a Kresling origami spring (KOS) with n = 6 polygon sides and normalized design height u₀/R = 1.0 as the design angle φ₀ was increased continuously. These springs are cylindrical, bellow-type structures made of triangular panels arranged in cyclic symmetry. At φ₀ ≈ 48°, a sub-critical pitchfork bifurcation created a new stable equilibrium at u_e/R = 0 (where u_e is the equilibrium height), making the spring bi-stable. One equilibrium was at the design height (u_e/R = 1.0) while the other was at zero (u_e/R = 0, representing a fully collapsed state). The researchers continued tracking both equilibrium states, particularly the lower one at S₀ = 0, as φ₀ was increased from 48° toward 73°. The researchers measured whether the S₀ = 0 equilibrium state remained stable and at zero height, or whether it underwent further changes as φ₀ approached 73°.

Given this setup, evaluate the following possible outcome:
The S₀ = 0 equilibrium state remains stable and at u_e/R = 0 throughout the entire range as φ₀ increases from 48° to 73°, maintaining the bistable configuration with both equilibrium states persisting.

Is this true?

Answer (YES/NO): NO